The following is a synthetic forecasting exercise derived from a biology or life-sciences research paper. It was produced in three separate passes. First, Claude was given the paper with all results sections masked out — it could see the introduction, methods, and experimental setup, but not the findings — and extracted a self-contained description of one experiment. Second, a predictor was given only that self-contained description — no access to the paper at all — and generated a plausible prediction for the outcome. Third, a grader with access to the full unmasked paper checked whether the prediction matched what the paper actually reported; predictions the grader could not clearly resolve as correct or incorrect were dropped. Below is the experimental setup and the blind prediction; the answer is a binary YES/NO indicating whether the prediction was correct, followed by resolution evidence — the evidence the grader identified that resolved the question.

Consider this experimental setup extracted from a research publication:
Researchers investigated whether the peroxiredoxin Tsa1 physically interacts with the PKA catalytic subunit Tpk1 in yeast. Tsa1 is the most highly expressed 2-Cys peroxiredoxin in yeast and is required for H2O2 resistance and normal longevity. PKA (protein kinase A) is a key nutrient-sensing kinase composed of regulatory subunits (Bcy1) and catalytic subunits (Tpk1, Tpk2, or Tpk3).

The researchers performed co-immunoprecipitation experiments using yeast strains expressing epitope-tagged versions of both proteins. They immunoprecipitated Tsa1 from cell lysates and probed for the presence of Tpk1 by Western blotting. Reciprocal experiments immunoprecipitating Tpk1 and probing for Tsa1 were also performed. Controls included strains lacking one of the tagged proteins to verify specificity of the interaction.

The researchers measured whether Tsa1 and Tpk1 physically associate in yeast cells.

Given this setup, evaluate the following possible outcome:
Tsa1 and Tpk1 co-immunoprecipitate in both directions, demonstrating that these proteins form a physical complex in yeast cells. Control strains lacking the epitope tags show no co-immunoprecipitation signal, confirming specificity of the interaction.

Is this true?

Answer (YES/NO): NO